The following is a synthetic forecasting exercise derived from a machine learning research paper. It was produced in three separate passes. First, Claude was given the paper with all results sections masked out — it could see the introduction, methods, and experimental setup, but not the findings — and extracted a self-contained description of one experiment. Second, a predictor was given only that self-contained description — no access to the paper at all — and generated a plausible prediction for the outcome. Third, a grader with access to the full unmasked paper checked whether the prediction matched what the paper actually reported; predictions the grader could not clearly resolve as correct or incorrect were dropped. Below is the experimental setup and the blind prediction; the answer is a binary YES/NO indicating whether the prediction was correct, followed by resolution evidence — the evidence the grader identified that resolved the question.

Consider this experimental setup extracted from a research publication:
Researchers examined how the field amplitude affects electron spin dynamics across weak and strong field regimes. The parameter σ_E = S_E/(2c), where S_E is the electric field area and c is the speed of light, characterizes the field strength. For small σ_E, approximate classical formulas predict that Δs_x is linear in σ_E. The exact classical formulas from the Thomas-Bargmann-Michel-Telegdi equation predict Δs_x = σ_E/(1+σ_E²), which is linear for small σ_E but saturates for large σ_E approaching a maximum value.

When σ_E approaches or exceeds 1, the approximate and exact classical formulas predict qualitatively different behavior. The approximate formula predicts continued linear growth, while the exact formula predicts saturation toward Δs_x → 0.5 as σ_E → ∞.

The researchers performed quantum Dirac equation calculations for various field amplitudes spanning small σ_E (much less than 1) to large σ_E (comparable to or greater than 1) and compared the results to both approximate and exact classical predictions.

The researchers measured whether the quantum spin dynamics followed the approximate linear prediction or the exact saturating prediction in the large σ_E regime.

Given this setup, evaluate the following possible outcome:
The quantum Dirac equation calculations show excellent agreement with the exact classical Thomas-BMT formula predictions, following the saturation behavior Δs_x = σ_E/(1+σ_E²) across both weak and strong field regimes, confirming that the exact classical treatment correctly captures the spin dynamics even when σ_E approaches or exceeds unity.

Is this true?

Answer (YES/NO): YES